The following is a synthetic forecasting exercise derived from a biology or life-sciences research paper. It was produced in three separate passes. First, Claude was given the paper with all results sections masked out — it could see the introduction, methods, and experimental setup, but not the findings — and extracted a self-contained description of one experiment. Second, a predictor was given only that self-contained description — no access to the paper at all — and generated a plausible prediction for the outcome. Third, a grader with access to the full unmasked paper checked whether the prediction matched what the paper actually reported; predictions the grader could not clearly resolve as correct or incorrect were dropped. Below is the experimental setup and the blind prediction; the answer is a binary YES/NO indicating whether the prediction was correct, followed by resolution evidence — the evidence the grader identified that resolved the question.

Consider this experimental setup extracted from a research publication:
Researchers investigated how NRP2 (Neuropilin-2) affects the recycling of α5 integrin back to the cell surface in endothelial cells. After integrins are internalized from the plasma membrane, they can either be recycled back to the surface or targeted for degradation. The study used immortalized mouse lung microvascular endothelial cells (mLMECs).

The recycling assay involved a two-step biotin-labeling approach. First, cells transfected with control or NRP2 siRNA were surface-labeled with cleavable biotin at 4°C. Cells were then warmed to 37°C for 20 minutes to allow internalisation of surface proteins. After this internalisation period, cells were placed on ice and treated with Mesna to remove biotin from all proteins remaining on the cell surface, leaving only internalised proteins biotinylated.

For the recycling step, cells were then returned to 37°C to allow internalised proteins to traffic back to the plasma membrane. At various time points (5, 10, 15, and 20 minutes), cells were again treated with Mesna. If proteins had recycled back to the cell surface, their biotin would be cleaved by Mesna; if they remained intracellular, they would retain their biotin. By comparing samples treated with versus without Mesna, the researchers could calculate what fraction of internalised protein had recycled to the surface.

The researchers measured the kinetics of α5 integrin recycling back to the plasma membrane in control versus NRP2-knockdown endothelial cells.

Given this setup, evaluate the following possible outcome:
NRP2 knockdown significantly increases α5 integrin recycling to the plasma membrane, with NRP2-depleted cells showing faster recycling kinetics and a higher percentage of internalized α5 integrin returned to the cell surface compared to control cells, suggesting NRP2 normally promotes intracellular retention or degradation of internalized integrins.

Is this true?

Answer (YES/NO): NO